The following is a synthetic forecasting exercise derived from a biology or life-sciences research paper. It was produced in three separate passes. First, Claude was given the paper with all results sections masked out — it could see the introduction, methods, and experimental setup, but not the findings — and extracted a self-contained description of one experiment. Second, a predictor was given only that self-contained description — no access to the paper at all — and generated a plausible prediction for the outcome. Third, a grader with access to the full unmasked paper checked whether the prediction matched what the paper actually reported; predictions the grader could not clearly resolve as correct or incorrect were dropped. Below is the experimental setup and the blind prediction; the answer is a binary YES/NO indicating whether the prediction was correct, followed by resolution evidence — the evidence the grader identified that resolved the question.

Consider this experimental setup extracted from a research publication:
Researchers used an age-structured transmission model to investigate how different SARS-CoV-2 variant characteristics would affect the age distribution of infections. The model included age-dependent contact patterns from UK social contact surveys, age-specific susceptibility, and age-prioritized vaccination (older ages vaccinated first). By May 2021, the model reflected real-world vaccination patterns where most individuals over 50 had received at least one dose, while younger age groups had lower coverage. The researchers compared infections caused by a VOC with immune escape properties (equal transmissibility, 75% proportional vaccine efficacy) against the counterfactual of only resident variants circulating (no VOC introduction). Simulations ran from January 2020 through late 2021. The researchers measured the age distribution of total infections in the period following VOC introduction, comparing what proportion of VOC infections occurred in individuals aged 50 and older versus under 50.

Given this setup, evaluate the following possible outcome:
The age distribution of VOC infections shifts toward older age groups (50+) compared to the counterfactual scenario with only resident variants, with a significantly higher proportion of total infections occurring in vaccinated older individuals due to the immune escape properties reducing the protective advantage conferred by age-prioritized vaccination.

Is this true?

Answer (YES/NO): NO